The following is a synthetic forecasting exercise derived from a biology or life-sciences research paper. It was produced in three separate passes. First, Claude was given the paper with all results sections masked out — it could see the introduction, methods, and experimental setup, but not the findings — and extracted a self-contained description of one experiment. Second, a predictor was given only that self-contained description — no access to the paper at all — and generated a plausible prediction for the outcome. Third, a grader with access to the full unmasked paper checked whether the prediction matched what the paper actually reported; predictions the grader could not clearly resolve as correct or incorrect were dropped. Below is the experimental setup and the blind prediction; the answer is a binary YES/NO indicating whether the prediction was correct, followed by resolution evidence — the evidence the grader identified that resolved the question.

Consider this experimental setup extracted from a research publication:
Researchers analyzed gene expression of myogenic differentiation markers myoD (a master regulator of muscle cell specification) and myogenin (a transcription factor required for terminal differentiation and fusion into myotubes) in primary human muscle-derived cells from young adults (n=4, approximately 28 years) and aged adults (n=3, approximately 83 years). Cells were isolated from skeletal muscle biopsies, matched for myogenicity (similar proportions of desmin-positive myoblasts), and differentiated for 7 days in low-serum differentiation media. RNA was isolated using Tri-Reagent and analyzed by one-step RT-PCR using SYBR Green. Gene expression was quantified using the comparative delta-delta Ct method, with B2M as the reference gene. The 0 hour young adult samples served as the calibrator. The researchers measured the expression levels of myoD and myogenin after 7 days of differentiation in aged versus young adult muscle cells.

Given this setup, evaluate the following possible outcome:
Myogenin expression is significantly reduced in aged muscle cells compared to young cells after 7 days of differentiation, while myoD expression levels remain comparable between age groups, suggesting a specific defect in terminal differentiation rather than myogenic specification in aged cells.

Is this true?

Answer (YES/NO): NO